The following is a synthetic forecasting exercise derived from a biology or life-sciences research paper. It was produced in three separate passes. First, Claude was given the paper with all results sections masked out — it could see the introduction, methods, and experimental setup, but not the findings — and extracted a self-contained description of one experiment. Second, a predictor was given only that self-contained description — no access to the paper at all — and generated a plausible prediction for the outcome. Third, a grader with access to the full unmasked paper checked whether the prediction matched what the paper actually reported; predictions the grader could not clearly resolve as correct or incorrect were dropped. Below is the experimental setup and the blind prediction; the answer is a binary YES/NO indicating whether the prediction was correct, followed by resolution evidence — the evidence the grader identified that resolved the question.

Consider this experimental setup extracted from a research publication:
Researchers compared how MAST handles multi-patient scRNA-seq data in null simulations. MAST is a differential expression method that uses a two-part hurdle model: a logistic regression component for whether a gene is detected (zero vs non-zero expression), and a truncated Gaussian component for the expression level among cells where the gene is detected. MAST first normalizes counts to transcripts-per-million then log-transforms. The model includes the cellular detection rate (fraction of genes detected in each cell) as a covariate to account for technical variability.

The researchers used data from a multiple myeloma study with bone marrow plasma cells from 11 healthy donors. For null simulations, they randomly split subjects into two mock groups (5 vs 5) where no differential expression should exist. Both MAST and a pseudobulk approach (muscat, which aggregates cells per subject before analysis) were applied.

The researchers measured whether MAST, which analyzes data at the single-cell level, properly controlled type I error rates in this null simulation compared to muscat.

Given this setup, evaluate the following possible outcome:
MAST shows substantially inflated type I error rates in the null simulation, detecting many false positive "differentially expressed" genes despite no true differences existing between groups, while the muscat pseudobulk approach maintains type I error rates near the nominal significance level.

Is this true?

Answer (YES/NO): YES